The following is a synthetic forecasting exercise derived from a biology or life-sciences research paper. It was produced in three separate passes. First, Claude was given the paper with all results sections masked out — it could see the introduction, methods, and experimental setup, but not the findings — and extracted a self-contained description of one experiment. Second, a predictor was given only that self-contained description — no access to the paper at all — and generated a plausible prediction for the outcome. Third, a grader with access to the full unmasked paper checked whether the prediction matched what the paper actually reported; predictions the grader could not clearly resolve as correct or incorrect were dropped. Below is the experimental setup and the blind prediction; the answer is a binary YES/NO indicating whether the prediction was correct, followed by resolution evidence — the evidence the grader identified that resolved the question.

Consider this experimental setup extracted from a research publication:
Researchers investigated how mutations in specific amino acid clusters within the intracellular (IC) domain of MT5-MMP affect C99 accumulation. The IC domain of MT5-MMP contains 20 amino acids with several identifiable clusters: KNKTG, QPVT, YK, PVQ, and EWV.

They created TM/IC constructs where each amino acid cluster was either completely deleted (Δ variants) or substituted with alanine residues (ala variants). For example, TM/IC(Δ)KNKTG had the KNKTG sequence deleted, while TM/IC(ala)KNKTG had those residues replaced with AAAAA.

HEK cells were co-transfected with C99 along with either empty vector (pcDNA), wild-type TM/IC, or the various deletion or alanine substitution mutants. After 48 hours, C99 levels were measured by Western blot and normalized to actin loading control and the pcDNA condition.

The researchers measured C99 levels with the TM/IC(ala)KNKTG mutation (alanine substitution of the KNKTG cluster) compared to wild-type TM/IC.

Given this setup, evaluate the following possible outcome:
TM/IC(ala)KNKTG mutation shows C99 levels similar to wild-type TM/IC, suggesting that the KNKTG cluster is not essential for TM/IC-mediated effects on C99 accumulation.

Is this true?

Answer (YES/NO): NO